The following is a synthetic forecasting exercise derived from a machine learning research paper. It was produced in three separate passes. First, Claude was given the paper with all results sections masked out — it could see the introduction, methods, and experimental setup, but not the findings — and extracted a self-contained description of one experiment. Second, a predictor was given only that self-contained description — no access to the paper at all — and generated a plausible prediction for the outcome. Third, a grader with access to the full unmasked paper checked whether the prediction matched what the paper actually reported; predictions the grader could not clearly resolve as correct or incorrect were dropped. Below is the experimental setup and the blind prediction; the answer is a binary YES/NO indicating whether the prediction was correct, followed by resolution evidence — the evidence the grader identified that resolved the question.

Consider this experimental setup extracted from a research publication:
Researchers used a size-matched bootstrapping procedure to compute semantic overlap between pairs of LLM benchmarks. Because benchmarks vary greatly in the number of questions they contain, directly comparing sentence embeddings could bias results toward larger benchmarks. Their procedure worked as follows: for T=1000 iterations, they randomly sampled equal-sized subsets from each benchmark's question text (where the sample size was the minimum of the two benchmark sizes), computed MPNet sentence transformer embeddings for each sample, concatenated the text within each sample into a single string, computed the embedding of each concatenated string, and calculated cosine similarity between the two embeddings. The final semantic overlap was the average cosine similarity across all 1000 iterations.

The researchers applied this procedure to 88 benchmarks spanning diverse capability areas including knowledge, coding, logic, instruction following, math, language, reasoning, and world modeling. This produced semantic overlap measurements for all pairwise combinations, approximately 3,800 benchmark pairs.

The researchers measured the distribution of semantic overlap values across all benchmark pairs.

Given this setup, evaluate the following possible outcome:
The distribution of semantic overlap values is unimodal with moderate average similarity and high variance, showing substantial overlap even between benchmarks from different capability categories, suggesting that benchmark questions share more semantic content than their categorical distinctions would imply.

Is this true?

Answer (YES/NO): NO